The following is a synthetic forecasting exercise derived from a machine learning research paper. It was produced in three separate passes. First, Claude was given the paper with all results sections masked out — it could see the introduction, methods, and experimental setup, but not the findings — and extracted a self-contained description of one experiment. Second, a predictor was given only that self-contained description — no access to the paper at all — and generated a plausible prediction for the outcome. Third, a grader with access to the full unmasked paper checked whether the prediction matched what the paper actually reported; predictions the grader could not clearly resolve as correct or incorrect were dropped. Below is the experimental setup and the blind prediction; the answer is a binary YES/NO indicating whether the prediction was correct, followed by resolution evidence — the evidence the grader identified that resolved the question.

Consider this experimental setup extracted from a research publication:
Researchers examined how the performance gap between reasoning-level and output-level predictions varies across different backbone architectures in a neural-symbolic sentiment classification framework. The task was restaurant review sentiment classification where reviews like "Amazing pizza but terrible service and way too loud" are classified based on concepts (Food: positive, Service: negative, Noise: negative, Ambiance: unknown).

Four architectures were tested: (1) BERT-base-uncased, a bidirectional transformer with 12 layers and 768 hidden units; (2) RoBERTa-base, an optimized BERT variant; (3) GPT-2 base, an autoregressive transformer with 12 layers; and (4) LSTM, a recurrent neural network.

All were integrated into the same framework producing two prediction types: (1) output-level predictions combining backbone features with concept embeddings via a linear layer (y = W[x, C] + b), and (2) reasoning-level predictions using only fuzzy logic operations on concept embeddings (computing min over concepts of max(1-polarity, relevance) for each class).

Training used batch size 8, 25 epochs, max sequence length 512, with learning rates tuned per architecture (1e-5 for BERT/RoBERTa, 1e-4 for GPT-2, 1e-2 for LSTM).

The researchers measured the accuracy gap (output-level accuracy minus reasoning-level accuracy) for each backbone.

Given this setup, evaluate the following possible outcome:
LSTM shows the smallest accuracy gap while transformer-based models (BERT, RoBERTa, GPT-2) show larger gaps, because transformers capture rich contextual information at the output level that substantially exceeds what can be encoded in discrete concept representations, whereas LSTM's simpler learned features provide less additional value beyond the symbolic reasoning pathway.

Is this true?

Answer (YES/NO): NO